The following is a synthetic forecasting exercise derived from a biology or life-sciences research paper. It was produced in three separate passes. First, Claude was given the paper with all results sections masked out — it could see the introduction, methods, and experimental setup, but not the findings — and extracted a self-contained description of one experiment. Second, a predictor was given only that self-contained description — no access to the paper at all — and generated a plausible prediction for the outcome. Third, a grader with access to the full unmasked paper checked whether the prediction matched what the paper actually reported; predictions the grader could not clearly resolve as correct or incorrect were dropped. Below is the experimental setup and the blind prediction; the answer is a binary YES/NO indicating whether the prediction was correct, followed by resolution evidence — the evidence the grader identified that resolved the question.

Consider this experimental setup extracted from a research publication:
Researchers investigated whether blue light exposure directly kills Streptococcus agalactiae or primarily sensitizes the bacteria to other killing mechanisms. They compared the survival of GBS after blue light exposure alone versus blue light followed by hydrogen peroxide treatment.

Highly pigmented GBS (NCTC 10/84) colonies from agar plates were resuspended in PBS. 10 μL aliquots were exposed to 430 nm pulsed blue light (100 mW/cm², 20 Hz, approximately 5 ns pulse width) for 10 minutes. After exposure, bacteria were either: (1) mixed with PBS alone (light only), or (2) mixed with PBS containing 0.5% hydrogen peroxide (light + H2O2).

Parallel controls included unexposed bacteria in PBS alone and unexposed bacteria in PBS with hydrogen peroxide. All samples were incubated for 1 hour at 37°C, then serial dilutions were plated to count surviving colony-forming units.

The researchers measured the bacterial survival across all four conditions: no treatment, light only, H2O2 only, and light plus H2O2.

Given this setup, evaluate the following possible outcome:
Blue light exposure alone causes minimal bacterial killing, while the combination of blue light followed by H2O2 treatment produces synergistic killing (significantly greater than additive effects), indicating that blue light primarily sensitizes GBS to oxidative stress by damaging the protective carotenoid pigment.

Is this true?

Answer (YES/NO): YES